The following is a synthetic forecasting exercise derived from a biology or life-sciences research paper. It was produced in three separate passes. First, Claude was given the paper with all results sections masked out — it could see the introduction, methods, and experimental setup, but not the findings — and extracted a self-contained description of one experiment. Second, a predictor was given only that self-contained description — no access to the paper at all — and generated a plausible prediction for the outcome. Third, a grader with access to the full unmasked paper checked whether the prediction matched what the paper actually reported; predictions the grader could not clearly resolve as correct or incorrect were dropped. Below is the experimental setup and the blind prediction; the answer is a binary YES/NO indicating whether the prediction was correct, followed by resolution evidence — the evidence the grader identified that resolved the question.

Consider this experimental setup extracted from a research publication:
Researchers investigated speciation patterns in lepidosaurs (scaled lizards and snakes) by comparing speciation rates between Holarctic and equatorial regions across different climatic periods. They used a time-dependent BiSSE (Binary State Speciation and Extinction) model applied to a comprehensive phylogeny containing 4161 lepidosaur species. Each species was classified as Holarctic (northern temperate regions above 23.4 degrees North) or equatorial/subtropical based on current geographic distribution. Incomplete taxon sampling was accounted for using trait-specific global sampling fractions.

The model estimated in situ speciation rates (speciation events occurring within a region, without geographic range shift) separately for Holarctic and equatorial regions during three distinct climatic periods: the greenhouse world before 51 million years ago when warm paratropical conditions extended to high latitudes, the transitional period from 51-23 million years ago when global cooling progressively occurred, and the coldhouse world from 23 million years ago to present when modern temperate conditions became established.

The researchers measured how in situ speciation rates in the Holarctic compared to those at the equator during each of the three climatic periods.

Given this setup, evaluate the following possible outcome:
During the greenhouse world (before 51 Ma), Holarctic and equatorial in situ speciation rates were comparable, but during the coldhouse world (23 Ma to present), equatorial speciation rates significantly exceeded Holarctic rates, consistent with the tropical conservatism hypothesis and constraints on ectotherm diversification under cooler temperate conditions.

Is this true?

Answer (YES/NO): NO